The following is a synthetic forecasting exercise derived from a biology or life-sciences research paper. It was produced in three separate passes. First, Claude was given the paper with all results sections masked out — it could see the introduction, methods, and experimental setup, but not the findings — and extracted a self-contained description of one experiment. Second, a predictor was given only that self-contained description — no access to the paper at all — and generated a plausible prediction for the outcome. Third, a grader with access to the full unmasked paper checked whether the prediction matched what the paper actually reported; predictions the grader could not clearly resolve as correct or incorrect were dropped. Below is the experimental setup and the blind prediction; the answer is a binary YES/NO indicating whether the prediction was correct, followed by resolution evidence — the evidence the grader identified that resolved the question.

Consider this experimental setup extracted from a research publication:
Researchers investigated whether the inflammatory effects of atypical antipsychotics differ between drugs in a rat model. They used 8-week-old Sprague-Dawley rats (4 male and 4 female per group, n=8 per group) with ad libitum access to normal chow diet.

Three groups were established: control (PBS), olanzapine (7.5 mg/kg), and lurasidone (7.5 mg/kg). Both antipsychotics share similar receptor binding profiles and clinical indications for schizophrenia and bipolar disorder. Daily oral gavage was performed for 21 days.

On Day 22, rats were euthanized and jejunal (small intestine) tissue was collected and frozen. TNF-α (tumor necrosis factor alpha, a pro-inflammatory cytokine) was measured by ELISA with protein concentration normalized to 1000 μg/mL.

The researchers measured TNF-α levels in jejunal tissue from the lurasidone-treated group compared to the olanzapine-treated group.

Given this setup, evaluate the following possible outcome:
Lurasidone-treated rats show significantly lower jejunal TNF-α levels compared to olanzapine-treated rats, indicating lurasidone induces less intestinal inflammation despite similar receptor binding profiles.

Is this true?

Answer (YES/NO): YES